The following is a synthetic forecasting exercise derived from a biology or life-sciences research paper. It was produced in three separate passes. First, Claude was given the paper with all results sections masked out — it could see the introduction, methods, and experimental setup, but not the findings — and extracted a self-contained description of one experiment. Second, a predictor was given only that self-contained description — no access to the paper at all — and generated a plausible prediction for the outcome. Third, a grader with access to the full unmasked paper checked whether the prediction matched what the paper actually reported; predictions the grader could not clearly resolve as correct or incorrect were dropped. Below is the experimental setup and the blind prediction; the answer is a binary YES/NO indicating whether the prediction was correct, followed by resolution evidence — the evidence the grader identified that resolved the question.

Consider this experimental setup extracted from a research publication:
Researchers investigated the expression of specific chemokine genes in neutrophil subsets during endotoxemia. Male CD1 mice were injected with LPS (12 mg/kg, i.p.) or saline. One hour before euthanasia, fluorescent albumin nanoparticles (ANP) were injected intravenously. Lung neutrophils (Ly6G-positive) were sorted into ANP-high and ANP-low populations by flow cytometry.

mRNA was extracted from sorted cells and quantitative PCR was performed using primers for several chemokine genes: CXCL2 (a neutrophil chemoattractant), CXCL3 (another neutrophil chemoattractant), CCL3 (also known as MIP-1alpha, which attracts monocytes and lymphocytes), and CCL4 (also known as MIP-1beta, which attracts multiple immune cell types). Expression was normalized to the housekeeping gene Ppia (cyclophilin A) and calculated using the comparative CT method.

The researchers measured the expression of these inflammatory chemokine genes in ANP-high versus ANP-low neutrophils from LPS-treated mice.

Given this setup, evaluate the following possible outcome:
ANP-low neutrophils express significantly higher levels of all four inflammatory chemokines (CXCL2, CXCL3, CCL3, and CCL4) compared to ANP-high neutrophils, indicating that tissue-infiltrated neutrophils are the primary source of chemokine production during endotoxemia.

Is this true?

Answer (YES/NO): NO